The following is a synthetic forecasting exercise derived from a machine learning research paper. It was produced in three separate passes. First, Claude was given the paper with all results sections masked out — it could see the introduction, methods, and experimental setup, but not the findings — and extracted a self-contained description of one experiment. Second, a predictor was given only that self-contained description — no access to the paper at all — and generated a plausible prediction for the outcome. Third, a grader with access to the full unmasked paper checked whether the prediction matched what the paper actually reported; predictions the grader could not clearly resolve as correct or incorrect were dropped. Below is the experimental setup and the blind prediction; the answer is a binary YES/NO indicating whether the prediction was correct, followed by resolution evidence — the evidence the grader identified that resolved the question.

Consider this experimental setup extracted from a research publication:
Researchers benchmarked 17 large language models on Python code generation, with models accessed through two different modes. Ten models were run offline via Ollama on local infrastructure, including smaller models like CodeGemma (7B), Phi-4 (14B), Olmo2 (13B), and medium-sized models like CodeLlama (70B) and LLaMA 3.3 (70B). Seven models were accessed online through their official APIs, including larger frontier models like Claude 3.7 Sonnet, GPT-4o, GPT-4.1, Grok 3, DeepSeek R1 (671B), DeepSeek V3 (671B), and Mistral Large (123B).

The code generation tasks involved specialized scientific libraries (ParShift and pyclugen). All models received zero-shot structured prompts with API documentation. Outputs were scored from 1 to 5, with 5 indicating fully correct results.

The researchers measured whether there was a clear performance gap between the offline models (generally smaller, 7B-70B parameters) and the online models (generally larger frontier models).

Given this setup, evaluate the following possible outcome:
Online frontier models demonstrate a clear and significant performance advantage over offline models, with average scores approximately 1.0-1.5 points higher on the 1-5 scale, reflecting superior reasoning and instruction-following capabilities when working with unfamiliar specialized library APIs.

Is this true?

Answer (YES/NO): NO